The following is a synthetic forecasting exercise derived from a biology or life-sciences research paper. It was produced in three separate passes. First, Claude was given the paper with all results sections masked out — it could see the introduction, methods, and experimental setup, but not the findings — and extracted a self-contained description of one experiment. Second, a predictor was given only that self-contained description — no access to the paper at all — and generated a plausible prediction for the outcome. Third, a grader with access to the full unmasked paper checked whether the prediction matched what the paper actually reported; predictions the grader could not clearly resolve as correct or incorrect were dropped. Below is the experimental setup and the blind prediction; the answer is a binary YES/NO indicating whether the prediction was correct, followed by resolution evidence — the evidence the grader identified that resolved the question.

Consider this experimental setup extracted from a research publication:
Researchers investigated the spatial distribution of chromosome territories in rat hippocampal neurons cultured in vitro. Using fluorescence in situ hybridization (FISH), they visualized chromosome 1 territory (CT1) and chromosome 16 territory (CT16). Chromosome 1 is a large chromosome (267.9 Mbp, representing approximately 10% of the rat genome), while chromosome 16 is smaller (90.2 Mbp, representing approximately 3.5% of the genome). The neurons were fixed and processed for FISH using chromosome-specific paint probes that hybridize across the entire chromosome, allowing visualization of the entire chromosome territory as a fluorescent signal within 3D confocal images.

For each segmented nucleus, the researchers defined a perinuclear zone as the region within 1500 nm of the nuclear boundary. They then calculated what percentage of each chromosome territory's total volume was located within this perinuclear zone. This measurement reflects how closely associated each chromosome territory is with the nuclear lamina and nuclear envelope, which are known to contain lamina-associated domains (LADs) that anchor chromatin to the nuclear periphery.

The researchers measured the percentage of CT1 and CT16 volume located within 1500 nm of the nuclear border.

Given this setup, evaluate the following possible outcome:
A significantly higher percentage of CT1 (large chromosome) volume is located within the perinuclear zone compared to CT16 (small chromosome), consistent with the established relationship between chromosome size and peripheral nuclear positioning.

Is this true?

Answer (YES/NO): NO